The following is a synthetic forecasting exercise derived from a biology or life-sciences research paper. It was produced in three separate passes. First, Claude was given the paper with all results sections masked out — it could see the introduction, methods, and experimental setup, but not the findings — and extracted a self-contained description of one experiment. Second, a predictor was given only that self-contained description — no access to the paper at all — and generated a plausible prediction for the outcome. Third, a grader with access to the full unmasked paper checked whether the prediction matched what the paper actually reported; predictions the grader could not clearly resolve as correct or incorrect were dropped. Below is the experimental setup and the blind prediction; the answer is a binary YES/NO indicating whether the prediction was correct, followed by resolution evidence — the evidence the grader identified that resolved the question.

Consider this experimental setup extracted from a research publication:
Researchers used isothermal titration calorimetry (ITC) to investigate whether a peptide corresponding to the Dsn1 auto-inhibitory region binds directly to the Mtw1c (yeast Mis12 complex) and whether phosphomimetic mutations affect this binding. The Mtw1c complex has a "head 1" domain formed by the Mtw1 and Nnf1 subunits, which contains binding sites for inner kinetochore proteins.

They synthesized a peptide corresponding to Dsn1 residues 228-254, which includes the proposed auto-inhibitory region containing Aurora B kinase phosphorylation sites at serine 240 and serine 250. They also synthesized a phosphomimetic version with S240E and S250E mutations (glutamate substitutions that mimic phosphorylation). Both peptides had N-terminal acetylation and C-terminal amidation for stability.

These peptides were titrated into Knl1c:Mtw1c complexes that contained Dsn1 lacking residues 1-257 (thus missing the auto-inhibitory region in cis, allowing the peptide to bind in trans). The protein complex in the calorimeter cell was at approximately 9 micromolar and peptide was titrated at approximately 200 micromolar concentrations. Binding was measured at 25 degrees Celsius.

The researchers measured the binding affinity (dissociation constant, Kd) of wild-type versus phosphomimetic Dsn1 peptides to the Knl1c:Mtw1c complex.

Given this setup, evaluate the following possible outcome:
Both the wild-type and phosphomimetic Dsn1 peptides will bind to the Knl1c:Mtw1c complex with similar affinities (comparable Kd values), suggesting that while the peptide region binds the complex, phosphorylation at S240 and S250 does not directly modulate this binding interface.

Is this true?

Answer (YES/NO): NO